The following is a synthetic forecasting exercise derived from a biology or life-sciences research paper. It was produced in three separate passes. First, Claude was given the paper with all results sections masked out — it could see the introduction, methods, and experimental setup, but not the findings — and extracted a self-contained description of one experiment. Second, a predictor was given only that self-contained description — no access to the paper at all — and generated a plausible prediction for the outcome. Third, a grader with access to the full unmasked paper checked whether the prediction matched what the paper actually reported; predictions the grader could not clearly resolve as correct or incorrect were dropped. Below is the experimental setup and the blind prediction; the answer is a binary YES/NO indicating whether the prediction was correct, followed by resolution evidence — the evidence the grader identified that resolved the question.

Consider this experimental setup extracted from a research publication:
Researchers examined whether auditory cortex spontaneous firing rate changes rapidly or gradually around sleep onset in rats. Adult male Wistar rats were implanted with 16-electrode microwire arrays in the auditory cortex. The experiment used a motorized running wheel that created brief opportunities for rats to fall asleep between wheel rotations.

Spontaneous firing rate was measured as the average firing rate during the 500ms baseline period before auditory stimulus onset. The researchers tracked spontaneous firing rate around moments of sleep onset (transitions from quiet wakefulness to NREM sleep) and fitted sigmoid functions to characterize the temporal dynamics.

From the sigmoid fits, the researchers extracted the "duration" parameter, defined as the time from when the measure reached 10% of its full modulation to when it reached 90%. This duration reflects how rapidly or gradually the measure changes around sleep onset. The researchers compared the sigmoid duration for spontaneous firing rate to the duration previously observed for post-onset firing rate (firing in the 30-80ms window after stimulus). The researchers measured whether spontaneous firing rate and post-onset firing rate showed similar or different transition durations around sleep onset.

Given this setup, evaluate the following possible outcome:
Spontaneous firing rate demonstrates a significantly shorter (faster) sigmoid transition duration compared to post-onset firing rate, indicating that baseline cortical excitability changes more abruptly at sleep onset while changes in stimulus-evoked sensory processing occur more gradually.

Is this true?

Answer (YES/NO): NO